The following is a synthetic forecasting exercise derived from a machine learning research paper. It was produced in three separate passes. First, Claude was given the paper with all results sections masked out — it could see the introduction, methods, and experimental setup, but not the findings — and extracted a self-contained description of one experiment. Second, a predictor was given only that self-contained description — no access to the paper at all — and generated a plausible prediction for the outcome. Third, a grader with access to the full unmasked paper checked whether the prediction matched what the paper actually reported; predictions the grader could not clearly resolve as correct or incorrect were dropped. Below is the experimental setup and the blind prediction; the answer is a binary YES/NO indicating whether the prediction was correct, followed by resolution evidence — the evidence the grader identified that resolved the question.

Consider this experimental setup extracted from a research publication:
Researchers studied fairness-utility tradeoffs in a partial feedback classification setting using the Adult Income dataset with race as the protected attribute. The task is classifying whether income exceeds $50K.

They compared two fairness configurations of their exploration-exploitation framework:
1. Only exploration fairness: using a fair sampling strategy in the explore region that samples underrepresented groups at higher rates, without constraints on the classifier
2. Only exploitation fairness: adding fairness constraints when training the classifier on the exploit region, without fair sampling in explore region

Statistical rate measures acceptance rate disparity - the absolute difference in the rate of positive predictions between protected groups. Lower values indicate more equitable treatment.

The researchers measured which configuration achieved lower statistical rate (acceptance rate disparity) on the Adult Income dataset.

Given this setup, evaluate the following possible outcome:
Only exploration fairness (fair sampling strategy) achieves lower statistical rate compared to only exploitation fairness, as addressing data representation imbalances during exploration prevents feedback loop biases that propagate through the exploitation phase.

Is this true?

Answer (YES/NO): NO